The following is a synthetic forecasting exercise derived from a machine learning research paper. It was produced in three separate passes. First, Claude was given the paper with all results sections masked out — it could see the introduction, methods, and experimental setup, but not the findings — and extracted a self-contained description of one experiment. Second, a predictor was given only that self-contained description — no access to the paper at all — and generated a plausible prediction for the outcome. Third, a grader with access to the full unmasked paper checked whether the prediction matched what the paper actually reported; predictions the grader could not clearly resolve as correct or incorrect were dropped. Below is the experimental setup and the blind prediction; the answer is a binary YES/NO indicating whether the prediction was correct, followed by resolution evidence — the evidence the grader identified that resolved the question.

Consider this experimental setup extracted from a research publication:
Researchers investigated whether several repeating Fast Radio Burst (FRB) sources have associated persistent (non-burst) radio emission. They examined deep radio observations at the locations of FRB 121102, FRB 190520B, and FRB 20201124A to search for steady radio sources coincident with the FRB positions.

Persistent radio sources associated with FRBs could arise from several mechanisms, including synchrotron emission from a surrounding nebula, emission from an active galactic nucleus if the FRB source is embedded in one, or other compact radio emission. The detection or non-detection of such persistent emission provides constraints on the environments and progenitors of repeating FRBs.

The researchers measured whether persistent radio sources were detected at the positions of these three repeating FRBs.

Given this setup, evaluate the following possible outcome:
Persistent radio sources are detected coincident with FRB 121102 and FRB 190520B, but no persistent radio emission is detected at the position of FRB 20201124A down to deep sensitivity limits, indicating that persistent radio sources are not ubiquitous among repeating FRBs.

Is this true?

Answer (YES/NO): NO